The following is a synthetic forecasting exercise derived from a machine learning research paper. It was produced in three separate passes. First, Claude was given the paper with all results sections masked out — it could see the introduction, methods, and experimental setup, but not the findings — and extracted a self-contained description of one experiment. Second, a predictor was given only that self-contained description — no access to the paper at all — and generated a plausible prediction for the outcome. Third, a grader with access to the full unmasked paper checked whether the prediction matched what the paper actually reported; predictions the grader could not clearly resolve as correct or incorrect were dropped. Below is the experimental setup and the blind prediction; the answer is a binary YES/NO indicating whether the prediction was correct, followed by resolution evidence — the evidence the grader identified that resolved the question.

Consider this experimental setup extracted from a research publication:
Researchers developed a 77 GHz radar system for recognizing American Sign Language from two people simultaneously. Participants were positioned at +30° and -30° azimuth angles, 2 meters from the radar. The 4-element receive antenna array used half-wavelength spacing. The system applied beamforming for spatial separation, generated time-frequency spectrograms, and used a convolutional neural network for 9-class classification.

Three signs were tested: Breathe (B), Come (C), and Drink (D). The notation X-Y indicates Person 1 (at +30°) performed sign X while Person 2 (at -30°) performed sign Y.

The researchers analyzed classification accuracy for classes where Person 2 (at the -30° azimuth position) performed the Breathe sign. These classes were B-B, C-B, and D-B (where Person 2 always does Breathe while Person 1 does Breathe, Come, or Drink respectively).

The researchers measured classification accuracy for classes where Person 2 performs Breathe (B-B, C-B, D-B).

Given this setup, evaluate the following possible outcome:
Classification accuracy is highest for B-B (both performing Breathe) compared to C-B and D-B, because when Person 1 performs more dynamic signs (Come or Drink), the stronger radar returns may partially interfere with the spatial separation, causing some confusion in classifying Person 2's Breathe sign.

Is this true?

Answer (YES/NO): YES